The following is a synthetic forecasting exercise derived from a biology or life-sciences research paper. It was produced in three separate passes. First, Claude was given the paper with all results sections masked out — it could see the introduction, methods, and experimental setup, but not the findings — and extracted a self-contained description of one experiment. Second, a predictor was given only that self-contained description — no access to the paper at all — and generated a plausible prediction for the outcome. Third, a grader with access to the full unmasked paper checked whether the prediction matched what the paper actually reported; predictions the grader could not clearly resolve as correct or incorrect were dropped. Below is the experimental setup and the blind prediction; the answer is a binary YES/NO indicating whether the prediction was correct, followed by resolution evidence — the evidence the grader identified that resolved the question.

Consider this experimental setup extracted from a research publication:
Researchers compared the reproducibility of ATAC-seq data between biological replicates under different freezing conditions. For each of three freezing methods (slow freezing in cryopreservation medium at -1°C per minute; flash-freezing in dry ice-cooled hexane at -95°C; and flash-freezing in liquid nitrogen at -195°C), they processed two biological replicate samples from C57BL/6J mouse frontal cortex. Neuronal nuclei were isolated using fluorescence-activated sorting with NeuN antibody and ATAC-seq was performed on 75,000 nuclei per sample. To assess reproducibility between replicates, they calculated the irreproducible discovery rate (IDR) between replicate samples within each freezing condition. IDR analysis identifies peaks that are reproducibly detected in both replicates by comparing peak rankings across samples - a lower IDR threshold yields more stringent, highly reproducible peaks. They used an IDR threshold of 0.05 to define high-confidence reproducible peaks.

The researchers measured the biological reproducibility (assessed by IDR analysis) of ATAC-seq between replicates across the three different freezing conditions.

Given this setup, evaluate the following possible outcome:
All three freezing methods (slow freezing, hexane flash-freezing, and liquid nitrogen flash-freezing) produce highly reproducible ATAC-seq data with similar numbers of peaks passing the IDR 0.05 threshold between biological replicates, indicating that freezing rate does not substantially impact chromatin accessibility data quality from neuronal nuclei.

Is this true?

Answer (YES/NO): NO